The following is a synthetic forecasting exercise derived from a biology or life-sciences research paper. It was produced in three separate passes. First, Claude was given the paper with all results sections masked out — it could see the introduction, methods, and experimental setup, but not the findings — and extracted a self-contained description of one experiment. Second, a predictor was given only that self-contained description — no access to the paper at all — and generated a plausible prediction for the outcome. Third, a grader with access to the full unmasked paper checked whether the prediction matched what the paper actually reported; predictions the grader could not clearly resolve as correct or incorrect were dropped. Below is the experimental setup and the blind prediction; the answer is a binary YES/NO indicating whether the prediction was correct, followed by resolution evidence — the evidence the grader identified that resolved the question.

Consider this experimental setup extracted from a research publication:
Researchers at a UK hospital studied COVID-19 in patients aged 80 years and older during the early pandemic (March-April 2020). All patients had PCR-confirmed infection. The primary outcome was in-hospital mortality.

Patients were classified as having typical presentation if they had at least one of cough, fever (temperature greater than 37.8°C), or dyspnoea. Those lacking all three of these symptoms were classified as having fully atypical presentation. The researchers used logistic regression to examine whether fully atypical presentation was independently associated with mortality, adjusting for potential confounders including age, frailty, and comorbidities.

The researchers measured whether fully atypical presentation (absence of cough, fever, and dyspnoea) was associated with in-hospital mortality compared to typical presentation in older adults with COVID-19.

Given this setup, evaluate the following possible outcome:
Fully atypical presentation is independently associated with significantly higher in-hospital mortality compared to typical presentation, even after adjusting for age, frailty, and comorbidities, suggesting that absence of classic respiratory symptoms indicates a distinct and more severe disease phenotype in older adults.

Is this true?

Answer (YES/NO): NO